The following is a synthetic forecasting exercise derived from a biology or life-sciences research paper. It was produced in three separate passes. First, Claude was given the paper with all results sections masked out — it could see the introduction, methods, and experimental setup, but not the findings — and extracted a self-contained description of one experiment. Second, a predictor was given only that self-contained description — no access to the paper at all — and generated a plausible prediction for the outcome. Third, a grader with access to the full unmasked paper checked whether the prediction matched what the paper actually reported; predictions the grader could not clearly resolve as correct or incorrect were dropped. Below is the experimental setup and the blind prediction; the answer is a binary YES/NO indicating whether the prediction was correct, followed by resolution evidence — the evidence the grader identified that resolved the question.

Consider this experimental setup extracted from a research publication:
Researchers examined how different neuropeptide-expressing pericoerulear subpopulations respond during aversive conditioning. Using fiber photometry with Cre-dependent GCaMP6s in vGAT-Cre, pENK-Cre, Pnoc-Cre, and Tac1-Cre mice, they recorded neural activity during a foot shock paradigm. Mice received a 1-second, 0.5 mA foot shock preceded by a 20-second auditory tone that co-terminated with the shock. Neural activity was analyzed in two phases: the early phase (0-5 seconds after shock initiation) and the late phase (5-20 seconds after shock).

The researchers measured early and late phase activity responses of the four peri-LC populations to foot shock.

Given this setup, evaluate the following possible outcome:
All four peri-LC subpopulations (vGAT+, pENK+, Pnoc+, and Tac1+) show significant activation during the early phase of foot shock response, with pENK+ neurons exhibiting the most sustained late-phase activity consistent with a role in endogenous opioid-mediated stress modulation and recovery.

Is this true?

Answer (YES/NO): NO